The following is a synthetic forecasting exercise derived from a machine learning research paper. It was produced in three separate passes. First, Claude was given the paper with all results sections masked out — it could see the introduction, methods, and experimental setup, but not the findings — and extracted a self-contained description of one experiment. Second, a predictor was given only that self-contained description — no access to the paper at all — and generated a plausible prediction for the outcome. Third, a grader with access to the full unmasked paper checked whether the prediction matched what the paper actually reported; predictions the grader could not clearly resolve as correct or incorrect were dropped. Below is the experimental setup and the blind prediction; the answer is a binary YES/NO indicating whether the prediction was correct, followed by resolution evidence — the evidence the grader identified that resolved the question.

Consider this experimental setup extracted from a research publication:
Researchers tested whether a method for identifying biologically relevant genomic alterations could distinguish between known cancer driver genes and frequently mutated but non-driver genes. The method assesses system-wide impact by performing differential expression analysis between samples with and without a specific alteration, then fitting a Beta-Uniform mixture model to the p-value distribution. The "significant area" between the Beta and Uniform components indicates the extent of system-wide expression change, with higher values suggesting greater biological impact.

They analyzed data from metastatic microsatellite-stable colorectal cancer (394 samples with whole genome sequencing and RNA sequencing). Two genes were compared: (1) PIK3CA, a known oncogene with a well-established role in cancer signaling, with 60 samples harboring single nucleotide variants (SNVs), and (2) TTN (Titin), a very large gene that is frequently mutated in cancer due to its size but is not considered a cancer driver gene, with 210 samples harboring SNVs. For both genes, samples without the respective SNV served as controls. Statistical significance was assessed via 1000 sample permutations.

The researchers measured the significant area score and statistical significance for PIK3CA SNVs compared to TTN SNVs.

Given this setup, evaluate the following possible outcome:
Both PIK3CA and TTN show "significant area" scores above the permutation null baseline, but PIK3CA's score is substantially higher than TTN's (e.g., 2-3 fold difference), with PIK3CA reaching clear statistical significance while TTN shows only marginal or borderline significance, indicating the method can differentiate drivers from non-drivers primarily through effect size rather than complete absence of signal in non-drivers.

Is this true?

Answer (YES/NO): NO